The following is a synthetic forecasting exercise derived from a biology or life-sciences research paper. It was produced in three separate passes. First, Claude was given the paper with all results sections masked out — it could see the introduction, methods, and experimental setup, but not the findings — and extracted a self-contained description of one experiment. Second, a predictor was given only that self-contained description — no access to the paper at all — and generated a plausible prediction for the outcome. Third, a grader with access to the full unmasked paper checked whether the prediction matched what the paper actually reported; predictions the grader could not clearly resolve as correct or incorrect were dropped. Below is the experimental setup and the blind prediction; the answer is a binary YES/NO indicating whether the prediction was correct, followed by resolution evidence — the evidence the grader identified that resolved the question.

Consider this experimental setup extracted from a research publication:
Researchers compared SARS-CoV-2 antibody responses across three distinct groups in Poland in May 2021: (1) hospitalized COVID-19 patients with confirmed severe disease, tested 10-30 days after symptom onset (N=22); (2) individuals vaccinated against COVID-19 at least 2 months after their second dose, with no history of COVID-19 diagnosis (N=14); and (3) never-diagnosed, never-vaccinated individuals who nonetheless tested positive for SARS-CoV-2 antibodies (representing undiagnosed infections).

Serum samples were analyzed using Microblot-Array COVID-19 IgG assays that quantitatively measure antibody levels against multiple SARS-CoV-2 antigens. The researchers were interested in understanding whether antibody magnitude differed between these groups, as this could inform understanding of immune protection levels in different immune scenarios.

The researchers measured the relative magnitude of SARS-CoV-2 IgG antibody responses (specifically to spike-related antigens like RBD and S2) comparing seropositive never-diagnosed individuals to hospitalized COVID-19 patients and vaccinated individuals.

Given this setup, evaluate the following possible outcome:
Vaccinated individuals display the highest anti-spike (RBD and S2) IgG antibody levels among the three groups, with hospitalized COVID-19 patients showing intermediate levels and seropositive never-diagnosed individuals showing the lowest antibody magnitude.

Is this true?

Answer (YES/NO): NO